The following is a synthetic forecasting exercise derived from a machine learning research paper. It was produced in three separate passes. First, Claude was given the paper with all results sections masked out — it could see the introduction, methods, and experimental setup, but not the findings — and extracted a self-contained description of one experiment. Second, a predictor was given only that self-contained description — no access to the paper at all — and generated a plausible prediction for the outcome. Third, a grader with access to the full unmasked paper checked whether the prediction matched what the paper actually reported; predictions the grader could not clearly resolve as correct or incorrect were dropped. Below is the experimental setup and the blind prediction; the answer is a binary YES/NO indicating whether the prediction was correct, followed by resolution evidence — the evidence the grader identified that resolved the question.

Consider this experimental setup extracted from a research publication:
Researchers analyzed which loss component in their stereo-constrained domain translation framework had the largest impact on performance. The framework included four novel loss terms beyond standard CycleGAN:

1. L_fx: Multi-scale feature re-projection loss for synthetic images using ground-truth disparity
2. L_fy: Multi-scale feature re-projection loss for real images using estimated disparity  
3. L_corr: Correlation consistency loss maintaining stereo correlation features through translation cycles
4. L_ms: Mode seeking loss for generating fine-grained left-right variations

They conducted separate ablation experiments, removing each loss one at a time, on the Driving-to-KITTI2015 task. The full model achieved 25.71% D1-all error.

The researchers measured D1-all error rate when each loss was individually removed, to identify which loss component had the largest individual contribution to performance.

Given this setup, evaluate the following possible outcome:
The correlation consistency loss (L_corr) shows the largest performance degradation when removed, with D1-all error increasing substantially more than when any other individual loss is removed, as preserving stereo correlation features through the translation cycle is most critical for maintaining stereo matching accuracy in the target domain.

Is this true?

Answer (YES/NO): NO